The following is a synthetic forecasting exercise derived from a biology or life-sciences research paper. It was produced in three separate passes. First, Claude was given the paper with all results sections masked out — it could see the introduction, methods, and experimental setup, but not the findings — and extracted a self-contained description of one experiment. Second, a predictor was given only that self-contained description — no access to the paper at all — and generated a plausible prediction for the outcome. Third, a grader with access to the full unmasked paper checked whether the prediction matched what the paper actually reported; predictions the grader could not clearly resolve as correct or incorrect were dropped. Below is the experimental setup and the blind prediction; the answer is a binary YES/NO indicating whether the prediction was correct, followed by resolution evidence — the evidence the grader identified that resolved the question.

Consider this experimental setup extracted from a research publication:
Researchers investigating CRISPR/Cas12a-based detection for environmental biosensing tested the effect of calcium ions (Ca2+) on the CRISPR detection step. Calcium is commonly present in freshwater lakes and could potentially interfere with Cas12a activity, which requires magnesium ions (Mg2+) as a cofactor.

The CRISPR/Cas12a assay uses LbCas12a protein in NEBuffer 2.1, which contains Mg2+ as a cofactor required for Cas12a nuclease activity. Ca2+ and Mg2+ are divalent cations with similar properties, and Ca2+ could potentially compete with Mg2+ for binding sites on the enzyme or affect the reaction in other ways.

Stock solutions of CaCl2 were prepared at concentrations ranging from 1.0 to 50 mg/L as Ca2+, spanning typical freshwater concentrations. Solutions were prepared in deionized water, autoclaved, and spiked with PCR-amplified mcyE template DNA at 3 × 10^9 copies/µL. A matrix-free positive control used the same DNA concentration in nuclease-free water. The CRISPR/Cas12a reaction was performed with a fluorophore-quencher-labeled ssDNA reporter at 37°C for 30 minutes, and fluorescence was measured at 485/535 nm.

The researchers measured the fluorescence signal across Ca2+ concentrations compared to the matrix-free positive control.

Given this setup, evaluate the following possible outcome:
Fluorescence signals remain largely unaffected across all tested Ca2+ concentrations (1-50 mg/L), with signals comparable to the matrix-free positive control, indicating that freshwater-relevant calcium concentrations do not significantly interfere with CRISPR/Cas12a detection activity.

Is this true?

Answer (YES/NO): NO